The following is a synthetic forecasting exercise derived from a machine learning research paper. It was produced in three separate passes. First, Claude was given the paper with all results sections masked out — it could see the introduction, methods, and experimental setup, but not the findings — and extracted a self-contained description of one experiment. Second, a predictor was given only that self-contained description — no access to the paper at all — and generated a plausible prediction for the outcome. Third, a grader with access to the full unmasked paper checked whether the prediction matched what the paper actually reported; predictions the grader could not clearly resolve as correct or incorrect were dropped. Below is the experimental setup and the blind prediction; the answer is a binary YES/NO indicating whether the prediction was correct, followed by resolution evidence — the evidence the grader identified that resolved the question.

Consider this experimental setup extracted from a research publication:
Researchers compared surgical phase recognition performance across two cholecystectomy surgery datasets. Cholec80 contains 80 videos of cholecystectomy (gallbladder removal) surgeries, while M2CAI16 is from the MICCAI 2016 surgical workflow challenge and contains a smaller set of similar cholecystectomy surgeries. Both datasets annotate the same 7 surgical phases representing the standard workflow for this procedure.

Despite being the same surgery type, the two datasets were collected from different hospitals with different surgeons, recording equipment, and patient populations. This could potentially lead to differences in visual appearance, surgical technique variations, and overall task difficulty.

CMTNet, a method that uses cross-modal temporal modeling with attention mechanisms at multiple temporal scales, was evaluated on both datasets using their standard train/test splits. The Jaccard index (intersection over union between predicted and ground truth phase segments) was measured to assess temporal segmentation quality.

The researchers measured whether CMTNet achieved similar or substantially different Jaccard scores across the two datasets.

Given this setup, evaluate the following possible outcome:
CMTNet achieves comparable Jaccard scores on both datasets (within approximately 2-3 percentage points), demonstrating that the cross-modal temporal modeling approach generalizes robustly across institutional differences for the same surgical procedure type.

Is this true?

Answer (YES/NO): NO